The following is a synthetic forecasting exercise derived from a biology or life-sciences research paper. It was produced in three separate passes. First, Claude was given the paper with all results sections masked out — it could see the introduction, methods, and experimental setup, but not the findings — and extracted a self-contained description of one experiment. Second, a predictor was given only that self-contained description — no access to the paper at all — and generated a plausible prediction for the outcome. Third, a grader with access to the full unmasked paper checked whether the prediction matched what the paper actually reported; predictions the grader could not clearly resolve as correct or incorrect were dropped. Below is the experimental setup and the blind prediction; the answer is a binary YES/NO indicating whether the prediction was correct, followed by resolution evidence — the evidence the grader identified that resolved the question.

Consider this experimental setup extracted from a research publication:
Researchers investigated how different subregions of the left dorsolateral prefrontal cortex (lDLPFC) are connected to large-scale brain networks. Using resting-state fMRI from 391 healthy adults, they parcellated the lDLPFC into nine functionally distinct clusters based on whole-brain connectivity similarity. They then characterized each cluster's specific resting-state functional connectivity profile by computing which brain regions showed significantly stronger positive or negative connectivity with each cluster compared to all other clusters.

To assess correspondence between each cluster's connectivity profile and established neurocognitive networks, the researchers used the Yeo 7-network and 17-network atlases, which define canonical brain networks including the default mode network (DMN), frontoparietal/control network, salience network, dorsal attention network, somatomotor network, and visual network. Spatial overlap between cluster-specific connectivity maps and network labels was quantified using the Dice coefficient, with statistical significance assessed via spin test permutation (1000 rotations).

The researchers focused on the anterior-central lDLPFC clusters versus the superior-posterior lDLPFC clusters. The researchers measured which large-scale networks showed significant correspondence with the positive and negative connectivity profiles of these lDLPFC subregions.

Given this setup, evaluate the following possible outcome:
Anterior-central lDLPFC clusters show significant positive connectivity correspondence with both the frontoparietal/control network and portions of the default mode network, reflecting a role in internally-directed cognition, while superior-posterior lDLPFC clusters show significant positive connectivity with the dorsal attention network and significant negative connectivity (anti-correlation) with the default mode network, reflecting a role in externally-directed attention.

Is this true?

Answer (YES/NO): NO